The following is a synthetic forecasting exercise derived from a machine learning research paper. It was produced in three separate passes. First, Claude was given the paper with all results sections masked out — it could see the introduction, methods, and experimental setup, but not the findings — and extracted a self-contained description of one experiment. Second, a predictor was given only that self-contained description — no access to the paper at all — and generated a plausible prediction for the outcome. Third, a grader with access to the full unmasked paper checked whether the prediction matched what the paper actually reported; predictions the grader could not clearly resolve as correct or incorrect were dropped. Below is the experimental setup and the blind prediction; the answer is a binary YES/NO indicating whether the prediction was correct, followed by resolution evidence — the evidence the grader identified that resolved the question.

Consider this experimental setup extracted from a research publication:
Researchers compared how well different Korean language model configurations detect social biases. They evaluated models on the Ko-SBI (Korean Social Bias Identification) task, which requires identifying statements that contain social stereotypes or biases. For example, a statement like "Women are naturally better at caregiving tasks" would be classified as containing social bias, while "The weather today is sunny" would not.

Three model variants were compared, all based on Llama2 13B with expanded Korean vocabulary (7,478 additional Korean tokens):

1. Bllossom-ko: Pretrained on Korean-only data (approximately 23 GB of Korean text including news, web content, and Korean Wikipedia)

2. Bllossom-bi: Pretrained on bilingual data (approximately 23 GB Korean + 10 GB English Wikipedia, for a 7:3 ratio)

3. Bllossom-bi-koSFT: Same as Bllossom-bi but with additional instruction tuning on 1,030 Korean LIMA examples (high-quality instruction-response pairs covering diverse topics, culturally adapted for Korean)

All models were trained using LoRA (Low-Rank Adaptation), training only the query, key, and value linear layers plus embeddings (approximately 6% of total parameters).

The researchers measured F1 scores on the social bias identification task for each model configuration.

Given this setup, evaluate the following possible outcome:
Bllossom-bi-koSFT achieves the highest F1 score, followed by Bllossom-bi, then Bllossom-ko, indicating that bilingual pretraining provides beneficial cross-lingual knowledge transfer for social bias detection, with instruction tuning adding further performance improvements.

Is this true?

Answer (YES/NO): NO